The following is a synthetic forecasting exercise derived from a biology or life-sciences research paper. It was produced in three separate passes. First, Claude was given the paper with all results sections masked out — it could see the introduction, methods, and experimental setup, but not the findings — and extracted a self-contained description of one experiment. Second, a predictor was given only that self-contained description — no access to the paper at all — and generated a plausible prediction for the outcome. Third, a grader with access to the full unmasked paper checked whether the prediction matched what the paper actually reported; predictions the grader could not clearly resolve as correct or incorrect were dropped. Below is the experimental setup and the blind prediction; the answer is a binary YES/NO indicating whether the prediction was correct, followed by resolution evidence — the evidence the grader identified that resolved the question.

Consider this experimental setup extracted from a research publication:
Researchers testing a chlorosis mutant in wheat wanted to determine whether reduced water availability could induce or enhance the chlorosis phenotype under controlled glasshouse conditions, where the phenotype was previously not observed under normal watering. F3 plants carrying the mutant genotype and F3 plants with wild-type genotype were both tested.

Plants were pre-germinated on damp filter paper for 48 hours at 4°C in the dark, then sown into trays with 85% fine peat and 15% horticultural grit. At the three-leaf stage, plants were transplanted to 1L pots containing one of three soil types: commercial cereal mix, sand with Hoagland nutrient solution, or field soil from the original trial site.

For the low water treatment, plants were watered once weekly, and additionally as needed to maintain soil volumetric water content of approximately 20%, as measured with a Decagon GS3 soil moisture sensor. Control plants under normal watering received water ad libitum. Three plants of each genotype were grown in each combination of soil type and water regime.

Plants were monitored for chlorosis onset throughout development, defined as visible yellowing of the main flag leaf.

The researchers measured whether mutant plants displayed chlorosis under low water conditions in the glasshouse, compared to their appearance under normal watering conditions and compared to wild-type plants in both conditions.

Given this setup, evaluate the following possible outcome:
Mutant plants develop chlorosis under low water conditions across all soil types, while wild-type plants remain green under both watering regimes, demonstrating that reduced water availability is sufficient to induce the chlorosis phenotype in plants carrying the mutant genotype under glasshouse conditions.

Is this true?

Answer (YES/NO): NO